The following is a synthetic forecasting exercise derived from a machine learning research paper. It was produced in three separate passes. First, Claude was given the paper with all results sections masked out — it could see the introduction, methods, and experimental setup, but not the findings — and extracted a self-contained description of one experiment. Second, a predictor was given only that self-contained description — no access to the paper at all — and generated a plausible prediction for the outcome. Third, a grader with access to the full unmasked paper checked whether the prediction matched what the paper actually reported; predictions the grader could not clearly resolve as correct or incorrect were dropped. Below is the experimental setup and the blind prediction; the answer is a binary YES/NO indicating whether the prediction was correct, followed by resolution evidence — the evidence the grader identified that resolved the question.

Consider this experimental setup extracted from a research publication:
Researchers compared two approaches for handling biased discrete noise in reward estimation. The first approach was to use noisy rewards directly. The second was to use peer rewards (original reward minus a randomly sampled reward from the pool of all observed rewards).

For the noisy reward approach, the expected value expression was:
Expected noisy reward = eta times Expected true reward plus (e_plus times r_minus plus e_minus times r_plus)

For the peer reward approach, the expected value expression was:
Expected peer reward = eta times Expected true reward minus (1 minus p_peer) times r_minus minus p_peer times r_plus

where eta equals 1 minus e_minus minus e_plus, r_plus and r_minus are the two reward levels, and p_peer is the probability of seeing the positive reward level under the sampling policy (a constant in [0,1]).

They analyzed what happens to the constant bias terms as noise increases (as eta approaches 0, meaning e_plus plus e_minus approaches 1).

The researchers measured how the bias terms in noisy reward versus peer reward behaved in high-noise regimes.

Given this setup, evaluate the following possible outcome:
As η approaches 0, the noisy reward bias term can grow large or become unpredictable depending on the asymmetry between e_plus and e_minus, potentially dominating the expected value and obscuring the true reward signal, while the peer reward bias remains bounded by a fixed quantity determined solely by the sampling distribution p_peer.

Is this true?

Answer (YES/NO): NO